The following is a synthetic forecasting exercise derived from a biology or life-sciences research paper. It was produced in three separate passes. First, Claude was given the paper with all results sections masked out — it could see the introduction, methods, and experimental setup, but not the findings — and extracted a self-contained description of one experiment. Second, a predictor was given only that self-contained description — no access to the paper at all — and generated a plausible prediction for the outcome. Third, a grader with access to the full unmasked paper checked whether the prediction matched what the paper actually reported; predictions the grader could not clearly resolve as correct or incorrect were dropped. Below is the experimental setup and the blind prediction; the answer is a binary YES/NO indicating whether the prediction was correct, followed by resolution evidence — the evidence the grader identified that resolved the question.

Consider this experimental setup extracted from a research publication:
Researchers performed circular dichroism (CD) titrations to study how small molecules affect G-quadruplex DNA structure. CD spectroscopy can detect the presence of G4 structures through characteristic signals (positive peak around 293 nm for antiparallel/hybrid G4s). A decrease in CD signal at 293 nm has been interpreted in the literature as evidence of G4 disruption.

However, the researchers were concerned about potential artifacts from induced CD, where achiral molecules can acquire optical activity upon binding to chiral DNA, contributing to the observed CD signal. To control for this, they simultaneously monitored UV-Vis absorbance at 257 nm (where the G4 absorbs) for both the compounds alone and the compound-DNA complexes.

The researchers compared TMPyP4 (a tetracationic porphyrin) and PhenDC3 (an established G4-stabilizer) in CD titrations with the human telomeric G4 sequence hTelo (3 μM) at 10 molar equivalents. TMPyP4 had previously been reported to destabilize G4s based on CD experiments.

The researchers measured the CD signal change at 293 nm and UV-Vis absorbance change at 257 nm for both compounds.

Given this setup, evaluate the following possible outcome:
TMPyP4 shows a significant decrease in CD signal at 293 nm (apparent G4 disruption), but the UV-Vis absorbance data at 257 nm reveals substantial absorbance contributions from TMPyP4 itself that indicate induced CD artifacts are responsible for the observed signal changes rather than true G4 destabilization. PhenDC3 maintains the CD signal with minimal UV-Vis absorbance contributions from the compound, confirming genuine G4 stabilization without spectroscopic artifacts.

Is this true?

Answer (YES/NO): NO